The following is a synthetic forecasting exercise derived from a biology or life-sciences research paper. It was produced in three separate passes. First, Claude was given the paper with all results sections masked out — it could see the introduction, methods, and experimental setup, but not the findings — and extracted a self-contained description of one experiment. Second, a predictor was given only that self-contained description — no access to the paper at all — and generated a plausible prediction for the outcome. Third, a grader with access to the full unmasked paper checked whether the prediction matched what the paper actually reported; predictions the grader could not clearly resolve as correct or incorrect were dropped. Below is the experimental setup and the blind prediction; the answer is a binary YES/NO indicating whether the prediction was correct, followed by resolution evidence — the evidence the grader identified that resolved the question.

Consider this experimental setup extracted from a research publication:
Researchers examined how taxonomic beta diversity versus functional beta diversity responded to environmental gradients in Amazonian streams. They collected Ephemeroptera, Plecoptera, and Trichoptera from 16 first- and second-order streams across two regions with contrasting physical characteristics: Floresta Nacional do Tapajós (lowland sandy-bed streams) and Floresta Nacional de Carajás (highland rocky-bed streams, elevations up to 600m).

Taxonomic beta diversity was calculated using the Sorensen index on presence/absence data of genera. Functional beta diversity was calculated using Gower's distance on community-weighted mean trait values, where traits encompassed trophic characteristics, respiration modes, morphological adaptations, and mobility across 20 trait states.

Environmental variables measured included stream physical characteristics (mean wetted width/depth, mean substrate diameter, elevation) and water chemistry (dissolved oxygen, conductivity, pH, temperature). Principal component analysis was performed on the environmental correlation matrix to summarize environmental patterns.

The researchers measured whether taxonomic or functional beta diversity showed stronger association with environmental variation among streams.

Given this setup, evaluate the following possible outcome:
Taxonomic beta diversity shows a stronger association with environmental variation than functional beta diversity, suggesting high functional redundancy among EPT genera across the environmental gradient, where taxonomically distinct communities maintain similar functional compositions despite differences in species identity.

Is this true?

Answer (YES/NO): YES